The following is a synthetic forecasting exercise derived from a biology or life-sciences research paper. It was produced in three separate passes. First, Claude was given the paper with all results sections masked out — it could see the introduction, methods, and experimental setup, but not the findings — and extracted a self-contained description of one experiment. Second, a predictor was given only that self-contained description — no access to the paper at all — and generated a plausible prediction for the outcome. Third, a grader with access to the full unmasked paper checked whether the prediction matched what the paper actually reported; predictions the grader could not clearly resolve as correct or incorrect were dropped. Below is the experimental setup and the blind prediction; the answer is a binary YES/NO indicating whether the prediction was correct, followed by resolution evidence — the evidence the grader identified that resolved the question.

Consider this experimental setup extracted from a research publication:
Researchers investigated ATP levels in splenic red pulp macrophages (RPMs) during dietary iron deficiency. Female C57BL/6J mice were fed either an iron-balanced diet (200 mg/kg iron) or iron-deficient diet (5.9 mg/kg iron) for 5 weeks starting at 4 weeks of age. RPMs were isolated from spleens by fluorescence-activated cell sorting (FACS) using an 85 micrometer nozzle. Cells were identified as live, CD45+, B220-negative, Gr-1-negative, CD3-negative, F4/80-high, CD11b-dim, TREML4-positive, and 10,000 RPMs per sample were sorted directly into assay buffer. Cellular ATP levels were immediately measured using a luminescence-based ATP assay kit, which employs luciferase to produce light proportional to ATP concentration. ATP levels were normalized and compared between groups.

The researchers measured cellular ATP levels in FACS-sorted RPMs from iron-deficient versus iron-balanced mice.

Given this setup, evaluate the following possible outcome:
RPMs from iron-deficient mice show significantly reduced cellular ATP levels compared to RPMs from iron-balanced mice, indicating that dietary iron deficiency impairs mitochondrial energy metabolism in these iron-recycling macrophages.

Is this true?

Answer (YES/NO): NO